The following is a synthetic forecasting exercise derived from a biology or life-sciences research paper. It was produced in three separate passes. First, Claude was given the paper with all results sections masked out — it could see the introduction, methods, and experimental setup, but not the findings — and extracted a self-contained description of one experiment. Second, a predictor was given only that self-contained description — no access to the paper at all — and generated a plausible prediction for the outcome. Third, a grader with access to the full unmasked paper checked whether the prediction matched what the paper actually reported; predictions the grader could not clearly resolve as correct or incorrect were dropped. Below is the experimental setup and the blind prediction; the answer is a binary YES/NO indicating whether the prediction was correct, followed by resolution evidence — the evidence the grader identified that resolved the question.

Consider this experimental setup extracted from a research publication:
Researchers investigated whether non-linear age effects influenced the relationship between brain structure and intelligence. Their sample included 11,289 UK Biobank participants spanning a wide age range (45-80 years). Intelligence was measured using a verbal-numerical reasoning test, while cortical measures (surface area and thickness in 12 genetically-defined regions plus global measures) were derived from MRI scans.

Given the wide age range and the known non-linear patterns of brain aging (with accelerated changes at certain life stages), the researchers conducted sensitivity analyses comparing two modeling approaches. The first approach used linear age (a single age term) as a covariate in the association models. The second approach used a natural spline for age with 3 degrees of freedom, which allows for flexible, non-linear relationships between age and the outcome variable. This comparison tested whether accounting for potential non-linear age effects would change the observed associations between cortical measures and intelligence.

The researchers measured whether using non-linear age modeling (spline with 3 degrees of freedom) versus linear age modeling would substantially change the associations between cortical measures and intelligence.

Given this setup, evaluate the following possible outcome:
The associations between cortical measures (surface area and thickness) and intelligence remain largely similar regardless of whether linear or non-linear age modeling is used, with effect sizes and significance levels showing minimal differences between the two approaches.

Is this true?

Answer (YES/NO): YES